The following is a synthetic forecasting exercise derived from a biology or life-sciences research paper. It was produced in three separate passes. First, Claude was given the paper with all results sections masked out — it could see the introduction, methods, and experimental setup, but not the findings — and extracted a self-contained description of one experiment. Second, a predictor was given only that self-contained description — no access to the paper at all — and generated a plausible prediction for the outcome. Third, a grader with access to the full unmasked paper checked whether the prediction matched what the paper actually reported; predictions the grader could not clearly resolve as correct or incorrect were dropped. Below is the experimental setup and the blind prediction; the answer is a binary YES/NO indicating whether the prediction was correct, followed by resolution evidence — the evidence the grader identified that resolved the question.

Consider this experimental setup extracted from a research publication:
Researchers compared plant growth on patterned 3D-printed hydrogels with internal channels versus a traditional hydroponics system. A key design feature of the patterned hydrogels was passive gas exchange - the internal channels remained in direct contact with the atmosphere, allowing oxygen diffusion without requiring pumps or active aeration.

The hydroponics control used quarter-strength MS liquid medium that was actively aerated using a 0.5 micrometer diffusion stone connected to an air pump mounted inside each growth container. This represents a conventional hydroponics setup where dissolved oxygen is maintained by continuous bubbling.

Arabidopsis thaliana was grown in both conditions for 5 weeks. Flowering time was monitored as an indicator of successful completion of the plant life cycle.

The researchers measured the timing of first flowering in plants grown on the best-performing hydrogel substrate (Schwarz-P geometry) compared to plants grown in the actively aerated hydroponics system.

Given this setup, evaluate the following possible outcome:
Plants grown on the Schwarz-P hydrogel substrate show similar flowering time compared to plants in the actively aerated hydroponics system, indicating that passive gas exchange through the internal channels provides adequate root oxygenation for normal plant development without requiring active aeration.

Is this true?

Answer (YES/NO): NO